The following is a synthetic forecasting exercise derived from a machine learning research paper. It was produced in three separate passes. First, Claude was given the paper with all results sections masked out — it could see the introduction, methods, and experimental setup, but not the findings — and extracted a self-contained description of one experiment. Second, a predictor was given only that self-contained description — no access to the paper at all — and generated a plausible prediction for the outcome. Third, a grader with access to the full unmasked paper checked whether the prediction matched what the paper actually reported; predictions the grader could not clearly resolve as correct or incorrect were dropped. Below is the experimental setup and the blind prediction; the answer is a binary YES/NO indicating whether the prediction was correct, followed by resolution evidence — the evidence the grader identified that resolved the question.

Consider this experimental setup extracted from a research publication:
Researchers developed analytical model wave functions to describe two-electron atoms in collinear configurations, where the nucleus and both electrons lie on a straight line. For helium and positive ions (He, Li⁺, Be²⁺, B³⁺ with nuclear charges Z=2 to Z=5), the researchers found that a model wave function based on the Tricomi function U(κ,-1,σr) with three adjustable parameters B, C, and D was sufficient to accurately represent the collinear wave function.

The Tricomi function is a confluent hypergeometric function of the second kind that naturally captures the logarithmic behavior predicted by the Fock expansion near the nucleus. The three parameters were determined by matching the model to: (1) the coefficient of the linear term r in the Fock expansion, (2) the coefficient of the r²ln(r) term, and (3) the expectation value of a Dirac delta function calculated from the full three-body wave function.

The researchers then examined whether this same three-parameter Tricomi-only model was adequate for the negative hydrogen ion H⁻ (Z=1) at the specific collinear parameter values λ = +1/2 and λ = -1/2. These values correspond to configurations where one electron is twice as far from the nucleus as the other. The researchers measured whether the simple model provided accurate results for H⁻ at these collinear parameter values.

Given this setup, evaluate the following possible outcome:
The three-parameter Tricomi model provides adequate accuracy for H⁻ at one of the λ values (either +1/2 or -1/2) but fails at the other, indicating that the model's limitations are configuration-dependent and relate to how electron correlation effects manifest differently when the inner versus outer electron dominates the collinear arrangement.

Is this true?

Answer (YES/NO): NO